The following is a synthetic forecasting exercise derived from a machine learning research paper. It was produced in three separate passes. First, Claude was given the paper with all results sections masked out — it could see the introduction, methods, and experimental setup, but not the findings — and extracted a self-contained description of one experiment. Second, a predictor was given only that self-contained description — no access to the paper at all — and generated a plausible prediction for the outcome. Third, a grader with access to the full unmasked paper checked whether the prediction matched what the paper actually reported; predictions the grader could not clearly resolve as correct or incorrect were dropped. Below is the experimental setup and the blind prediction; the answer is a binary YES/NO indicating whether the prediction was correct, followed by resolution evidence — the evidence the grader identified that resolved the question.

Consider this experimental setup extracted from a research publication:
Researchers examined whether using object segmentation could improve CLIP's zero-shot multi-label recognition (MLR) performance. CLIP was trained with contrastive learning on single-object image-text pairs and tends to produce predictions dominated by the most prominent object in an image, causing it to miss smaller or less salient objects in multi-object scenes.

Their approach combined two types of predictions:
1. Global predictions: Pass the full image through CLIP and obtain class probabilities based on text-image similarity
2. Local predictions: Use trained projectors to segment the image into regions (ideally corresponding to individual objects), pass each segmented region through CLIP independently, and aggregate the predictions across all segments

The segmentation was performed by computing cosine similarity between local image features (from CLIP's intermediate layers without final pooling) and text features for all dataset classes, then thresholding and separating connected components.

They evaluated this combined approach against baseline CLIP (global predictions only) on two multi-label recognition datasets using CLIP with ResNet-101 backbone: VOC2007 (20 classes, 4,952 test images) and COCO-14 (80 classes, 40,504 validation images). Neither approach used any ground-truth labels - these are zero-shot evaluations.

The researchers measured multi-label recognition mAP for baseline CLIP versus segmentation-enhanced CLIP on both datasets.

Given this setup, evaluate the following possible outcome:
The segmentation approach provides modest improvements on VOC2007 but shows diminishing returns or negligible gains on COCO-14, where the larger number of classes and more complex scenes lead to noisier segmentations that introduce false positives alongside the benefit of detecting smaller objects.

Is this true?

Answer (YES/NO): NO